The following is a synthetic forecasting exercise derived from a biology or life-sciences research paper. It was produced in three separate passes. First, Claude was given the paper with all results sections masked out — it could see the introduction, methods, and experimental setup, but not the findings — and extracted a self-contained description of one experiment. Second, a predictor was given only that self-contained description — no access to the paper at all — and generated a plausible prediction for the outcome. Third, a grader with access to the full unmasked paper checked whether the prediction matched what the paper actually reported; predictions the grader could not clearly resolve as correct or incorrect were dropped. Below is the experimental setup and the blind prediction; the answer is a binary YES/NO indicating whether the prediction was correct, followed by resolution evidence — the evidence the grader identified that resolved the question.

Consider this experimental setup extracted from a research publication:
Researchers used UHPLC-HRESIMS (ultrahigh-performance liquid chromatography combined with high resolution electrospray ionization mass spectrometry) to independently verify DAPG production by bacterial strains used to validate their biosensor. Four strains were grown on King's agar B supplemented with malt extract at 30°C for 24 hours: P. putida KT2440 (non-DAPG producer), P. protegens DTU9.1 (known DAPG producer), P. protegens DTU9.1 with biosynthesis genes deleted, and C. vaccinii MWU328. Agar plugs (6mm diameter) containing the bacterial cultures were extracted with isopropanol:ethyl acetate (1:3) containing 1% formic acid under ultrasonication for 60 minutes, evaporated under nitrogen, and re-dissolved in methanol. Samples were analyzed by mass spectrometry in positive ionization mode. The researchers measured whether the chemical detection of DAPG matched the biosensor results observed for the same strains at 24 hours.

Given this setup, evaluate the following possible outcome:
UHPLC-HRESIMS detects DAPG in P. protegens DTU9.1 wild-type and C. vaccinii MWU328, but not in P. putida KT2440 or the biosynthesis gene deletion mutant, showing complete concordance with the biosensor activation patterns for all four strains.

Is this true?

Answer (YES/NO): YES